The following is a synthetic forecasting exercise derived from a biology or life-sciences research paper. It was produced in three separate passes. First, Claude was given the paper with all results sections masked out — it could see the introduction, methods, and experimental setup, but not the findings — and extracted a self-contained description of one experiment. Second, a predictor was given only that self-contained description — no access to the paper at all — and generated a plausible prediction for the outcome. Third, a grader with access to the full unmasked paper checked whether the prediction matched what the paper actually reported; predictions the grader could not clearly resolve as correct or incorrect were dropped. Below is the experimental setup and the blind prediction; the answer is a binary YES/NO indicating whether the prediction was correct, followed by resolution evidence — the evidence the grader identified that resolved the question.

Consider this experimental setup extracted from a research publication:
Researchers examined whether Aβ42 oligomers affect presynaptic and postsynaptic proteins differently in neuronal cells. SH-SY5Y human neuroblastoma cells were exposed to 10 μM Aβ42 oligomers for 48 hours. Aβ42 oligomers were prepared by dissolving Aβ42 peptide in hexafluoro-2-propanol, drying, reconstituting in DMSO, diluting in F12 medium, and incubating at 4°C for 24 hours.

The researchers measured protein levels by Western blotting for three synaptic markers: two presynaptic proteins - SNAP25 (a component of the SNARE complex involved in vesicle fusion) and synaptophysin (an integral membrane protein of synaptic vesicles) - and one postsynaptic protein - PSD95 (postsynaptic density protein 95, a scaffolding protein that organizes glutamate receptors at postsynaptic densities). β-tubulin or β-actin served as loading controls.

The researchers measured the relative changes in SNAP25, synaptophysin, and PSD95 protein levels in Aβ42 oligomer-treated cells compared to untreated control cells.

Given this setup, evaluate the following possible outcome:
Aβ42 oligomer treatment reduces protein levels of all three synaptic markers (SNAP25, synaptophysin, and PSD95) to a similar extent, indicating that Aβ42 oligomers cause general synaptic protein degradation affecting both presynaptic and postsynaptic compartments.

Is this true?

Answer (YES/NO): NO